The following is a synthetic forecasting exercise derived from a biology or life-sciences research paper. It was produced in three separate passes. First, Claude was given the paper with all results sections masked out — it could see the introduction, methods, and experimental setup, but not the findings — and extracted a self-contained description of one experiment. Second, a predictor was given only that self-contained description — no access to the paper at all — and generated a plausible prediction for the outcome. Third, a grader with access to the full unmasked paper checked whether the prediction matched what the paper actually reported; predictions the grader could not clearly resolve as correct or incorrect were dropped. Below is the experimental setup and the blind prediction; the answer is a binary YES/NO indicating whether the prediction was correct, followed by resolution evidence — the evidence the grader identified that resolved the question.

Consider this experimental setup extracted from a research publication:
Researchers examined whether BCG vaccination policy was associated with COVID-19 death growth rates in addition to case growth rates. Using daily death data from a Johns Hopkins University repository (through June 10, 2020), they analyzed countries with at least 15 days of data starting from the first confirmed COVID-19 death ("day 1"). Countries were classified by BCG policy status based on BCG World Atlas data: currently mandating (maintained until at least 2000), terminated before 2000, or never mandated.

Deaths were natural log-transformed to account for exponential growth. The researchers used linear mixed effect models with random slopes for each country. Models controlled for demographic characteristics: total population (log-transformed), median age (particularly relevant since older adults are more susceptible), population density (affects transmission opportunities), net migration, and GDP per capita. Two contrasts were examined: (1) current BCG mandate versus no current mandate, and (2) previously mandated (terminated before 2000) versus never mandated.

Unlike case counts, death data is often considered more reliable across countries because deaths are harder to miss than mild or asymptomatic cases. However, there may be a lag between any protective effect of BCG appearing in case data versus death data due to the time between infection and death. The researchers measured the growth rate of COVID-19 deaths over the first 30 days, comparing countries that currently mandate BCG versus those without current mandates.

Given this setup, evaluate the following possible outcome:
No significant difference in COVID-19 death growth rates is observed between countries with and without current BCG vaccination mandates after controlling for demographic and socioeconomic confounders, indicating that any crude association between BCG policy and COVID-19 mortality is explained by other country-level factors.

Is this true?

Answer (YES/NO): NO